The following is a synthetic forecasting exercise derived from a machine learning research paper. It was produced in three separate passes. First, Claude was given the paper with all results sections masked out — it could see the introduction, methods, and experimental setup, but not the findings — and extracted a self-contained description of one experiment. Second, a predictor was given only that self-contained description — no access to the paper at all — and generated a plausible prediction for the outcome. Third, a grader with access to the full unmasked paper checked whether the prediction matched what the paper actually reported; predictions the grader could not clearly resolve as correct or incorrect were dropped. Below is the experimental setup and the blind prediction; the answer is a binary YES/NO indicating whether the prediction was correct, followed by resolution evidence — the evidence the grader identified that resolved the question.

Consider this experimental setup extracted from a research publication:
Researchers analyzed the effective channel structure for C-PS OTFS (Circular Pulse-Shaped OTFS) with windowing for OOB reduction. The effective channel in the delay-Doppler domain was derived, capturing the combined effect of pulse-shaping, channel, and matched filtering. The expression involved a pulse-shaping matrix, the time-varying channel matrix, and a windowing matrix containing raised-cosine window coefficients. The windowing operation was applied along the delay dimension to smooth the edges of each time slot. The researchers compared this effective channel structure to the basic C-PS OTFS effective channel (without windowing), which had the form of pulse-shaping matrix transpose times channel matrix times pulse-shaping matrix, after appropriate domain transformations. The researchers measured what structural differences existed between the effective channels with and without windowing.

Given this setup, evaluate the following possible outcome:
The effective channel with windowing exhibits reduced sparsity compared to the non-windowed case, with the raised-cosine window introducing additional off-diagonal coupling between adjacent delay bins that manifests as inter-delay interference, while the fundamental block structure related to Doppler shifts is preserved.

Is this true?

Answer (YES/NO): NO